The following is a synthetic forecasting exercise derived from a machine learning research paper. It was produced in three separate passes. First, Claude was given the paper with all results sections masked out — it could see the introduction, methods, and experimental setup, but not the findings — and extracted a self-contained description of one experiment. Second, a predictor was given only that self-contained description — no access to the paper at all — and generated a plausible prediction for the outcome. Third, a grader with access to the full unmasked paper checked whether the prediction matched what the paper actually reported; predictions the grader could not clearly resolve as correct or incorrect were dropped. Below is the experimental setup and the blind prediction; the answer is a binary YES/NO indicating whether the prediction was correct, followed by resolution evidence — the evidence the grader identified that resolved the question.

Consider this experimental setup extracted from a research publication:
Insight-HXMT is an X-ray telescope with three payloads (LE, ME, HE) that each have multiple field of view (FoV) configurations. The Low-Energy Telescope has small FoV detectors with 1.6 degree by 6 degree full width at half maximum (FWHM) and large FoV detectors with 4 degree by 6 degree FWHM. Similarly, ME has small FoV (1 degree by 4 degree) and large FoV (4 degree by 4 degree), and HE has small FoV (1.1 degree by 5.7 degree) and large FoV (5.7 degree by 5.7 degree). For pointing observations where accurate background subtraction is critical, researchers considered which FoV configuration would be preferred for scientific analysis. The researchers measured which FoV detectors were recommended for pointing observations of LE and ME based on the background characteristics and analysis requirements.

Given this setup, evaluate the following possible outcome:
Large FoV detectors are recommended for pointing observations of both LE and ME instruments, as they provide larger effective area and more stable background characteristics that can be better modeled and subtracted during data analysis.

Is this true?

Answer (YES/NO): NO